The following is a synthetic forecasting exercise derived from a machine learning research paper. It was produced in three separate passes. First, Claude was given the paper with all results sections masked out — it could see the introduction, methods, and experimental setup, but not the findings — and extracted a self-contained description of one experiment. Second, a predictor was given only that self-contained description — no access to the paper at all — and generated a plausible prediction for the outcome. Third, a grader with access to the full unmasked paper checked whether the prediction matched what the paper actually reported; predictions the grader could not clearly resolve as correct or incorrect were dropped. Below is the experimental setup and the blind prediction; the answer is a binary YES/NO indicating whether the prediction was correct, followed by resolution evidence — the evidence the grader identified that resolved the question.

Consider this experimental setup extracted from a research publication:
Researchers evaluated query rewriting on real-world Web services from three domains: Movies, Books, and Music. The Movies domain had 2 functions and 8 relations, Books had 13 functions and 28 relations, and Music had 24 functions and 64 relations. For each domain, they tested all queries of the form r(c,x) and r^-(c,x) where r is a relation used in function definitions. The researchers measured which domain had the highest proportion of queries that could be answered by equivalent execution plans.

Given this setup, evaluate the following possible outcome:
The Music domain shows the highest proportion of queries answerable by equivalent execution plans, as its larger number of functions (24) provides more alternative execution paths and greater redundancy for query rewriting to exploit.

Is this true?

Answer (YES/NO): NO